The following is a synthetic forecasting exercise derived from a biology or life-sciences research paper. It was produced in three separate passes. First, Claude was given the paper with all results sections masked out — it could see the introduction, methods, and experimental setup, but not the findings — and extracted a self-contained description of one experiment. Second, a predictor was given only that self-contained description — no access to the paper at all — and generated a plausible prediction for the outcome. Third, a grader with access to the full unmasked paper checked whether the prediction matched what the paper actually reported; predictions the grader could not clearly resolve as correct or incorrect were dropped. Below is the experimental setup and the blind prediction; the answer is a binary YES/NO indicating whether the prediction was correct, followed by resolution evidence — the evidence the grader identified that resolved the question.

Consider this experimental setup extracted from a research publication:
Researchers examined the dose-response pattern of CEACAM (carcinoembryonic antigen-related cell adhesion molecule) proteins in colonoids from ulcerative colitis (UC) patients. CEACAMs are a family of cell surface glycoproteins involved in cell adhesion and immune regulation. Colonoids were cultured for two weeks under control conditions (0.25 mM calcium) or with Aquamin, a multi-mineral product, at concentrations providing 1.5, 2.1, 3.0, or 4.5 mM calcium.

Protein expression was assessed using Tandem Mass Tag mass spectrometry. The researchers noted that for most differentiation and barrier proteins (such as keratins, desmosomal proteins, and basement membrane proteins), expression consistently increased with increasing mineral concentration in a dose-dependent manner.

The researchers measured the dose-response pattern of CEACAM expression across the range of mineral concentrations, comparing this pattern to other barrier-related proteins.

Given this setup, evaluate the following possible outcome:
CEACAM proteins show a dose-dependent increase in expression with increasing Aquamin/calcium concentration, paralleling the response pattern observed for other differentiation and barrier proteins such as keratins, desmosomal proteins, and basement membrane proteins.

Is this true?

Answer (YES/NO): NO